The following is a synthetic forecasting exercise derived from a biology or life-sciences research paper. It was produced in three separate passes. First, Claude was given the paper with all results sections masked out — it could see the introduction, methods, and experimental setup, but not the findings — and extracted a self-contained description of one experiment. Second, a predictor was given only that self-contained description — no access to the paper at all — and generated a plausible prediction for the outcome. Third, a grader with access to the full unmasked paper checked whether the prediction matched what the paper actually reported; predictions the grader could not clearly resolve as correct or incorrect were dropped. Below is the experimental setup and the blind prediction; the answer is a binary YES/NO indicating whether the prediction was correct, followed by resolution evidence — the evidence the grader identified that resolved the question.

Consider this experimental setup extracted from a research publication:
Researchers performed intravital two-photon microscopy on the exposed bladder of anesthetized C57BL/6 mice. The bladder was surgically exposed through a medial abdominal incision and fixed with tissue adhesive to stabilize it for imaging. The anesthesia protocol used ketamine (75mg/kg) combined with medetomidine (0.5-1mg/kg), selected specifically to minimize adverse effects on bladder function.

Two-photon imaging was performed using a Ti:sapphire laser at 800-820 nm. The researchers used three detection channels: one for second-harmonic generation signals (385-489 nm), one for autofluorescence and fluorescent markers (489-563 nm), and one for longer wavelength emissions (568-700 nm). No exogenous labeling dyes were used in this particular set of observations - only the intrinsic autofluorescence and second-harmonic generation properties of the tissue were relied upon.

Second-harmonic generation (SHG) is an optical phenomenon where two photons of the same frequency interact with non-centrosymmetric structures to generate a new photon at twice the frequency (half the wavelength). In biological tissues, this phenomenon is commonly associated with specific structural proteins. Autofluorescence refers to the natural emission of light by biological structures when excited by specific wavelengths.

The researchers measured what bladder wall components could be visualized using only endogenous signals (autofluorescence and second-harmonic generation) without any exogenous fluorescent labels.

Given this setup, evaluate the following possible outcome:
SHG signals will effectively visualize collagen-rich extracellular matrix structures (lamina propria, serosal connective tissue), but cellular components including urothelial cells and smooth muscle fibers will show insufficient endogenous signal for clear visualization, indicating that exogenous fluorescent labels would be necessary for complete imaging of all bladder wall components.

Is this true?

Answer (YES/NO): NO